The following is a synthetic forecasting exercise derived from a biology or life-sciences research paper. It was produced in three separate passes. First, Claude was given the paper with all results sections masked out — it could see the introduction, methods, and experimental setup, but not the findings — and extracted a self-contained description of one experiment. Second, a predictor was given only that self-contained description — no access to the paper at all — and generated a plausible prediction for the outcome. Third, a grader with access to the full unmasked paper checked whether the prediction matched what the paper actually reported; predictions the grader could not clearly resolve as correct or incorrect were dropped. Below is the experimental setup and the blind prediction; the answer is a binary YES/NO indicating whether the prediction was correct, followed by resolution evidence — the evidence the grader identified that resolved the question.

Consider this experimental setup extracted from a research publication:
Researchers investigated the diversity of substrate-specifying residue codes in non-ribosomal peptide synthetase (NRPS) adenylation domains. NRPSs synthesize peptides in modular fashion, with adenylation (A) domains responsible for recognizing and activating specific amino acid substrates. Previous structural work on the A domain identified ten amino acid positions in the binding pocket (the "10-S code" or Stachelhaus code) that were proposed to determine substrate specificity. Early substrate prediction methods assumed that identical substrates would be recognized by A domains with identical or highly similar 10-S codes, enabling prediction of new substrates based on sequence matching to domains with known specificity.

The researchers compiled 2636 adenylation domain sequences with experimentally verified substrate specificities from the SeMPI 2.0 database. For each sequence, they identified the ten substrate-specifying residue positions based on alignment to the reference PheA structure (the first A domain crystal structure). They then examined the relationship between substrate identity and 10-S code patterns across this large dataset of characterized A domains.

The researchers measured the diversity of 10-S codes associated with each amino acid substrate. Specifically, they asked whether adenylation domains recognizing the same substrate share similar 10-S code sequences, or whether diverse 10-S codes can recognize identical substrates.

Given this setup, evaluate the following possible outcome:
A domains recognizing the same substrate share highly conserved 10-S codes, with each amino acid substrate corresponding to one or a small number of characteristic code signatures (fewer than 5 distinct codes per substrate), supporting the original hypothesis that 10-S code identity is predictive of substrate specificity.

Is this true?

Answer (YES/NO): NO